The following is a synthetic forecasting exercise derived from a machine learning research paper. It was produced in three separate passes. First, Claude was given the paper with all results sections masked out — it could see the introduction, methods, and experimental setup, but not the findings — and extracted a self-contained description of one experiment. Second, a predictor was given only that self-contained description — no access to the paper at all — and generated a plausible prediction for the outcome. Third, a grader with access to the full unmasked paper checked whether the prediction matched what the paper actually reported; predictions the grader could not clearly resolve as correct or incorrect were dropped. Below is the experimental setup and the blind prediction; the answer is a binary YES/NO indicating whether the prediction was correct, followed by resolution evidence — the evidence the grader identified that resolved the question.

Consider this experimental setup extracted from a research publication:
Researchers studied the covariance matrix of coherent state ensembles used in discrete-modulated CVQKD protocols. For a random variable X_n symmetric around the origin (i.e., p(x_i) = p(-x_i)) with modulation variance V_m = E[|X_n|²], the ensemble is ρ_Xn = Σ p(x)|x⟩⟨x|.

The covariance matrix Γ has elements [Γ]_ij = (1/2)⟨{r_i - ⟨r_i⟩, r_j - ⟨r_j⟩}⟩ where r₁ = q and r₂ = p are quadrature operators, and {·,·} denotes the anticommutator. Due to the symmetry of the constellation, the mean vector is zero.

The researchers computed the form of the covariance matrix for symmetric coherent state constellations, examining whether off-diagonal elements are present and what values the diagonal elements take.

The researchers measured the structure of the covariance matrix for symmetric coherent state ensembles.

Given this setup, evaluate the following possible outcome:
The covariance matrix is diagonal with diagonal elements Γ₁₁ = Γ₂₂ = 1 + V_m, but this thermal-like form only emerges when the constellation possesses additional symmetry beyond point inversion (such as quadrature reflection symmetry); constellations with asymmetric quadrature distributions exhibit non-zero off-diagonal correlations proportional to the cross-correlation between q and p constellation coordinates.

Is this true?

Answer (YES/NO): NO